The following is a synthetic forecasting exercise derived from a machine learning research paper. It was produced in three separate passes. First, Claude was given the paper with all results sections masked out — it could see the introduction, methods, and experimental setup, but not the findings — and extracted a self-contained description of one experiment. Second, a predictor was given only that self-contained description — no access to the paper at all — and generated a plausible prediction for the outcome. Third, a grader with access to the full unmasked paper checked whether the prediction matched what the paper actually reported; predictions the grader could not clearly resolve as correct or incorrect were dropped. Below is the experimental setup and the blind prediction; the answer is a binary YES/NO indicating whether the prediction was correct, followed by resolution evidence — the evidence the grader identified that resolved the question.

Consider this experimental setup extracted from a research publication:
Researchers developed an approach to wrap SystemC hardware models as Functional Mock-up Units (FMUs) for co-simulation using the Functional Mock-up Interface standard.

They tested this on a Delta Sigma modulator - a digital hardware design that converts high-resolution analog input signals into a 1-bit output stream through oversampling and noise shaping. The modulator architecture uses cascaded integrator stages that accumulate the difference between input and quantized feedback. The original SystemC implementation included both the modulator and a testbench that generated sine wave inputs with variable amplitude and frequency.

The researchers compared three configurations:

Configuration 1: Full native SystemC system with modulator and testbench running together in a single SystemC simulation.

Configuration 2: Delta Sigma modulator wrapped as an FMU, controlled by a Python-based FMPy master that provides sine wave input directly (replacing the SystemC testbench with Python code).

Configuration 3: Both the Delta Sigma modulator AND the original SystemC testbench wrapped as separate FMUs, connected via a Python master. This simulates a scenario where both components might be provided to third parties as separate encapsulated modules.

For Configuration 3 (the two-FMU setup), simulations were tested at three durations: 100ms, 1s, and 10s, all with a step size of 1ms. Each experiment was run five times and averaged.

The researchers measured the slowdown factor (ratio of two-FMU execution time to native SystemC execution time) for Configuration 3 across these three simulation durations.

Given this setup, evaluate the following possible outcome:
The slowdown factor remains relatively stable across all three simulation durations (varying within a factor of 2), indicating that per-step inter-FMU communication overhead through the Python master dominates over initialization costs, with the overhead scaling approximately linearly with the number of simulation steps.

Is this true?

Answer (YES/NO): NO